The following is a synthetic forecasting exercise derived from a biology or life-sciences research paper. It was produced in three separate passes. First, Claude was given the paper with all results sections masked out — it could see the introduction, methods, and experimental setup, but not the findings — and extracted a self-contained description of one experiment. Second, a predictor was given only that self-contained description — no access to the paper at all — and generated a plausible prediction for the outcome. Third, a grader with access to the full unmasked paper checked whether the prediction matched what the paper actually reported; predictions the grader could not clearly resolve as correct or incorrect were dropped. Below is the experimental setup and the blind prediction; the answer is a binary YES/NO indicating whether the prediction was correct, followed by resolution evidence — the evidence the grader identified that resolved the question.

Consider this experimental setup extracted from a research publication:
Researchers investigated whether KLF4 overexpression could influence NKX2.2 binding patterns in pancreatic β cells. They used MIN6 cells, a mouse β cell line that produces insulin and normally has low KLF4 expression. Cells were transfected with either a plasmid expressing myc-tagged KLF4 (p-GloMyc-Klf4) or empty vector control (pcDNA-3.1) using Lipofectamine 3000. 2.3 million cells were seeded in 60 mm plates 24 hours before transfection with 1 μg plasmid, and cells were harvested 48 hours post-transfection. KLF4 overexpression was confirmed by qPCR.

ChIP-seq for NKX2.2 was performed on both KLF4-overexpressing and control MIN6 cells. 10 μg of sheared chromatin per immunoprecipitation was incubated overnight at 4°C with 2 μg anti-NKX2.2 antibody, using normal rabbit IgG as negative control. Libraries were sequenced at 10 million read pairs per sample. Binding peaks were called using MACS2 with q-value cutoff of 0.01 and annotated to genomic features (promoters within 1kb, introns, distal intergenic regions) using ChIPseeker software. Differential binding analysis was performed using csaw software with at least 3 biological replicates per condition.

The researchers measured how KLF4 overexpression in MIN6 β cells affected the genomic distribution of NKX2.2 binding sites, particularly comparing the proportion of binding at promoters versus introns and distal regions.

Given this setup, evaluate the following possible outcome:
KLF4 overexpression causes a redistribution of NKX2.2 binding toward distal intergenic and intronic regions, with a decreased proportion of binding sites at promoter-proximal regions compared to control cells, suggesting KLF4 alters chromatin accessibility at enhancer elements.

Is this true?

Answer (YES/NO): NO